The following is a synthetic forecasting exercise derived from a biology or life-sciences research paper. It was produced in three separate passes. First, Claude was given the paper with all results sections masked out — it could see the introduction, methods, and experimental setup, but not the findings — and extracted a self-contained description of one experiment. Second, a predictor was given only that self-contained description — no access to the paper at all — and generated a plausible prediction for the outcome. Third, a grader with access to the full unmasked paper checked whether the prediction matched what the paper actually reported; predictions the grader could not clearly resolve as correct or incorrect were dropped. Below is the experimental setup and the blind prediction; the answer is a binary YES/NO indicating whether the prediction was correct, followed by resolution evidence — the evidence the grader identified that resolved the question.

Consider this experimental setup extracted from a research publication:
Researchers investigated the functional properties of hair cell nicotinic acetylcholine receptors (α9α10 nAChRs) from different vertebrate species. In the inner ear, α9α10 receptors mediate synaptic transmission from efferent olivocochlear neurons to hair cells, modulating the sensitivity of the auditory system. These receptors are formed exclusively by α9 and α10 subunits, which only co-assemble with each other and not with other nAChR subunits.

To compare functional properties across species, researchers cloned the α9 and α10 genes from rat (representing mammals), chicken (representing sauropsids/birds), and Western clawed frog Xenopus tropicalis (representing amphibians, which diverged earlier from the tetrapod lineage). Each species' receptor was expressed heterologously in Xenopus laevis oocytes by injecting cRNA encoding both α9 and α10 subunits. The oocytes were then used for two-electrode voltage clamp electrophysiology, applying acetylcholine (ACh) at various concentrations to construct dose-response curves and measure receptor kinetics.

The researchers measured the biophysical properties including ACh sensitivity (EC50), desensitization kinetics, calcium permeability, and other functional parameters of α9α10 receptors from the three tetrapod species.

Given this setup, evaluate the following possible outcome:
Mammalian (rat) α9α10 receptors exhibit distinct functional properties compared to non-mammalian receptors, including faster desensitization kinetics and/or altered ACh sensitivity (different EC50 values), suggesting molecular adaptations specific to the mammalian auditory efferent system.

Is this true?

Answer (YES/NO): NO